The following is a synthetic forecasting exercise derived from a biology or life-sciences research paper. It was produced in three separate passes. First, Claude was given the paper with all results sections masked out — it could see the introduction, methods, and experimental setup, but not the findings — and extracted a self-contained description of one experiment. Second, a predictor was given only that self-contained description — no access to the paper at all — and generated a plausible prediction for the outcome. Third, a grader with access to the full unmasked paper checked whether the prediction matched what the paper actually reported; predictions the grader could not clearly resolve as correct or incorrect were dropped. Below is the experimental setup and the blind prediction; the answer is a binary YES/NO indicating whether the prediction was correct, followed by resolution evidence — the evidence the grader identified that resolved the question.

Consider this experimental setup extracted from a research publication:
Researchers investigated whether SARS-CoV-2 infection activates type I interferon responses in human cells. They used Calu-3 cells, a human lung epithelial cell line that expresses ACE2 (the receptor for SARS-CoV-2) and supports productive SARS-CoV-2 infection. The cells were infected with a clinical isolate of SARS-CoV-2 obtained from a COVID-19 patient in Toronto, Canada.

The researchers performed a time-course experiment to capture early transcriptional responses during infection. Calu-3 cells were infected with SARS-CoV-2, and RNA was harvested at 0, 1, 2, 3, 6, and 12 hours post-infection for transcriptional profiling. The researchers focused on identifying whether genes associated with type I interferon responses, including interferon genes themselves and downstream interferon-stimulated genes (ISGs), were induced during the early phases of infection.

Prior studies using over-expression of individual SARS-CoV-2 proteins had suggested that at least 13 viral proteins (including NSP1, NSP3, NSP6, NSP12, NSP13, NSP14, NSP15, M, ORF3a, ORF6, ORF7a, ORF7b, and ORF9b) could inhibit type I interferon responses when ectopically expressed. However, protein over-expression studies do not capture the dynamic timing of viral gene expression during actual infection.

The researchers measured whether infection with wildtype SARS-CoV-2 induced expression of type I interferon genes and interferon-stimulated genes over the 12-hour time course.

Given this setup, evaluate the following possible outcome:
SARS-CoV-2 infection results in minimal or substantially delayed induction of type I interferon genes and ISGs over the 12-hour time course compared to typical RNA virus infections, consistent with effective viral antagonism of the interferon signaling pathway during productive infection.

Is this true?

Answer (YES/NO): NO